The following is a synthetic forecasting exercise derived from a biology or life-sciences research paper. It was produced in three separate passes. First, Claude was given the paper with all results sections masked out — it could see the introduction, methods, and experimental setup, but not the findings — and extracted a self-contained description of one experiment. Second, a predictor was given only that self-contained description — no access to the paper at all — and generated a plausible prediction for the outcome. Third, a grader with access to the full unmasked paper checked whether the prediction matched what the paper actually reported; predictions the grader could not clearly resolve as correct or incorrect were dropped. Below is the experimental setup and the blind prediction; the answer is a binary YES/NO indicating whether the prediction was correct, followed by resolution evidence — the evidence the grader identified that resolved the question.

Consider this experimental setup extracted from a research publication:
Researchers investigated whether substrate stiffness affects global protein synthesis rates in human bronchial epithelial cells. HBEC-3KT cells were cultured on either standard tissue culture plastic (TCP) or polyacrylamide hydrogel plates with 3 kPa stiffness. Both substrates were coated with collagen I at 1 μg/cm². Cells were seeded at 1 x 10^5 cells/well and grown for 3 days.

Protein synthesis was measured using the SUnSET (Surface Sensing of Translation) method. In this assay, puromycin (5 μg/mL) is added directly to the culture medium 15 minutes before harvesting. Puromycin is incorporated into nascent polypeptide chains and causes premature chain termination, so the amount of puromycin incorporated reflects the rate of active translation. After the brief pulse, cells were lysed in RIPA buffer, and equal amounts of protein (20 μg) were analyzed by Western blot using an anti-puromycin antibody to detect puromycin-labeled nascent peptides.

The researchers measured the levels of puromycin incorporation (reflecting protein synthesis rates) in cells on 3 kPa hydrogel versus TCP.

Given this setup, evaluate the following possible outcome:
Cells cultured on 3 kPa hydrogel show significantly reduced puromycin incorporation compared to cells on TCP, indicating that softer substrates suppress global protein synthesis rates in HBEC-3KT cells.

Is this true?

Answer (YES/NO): YES